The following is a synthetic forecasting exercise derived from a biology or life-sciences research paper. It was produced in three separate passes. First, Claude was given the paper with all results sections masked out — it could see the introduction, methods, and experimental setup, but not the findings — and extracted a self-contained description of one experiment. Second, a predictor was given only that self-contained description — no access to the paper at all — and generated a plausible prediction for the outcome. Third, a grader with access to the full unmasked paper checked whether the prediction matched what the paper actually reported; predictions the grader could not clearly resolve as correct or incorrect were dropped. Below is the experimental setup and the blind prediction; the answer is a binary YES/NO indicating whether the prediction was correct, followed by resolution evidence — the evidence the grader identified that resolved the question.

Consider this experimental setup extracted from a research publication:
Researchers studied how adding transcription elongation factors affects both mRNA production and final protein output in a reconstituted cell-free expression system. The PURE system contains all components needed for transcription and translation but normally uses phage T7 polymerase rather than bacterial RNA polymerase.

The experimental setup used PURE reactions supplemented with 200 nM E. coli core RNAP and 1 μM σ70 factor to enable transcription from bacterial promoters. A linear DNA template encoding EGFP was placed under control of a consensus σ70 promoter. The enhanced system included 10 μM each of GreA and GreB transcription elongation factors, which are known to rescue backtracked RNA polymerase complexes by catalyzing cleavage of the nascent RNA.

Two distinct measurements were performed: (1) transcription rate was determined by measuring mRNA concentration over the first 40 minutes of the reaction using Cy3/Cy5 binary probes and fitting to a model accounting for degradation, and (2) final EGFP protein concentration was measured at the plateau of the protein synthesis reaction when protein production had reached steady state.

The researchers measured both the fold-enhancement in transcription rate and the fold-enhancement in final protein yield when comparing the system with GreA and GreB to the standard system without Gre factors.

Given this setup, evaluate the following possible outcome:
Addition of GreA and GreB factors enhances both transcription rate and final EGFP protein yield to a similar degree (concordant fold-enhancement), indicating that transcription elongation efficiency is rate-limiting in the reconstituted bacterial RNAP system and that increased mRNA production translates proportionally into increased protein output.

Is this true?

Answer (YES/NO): NO